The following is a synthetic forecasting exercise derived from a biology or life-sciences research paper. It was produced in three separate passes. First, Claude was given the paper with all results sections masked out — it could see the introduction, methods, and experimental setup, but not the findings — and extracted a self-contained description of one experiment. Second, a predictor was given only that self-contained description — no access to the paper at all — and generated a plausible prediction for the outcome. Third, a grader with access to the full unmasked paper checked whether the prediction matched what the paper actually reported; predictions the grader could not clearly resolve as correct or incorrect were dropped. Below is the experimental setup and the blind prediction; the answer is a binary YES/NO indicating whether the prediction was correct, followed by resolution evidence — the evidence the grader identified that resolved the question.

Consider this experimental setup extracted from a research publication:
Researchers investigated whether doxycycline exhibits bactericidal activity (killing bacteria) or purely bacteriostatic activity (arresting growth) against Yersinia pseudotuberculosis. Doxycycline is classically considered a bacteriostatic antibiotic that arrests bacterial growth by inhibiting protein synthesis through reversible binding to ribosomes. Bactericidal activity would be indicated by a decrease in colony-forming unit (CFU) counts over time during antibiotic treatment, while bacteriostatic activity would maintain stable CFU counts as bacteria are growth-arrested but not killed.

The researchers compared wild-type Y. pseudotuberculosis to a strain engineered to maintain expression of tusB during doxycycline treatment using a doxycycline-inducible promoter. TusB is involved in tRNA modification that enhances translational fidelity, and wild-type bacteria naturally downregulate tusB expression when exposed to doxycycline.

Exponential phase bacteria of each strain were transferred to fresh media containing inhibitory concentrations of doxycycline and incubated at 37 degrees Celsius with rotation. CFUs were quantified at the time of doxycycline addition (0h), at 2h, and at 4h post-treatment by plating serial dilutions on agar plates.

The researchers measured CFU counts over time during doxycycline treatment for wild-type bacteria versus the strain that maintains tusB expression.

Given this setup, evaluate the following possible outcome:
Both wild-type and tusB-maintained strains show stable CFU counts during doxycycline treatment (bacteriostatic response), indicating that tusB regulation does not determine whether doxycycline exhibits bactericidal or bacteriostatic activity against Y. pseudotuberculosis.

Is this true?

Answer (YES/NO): NO